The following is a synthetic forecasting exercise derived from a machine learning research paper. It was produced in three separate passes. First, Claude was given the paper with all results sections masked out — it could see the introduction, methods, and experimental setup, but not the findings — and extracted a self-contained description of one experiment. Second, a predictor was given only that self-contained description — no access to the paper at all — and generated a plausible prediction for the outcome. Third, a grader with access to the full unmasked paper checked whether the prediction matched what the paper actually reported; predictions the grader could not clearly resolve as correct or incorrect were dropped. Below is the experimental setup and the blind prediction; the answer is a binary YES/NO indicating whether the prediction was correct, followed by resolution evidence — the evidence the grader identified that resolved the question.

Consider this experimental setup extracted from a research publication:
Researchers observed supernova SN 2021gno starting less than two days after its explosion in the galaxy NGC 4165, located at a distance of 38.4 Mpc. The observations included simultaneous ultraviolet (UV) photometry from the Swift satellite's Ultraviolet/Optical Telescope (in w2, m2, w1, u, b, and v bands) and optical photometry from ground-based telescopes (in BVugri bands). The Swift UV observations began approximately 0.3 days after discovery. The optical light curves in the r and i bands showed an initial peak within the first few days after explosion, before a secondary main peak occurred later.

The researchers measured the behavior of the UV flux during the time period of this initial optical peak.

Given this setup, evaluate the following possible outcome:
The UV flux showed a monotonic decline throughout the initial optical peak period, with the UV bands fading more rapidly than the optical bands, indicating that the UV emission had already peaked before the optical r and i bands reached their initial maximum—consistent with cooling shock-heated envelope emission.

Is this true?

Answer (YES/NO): YES